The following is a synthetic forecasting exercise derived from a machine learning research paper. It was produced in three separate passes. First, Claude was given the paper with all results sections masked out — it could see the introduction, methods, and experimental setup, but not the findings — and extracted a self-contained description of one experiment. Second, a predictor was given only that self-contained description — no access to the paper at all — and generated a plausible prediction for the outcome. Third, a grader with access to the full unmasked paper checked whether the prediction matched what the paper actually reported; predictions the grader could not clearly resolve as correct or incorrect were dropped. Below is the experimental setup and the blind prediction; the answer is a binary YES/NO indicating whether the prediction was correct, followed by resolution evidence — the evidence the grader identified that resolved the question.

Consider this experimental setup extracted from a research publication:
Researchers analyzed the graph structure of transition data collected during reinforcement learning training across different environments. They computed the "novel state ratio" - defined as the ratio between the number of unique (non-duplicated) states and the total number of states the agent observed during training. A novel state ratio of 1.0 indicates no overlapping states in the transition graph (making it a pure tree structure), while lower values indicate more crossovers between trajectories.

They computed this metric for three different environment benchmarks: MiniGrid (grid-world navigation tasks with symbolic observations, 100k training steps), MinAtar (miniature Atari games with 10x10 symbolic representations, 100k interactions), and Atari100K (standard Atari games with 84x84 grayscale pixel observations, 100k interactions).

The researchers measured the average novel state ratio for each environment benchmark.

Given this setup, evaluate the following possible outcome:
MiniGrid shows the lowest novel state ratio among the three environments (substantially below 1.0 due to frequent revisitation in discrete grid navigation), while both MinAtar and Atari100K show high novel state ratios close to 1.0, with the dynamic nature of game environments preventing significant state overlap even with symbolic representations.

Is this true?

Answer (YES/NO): NO